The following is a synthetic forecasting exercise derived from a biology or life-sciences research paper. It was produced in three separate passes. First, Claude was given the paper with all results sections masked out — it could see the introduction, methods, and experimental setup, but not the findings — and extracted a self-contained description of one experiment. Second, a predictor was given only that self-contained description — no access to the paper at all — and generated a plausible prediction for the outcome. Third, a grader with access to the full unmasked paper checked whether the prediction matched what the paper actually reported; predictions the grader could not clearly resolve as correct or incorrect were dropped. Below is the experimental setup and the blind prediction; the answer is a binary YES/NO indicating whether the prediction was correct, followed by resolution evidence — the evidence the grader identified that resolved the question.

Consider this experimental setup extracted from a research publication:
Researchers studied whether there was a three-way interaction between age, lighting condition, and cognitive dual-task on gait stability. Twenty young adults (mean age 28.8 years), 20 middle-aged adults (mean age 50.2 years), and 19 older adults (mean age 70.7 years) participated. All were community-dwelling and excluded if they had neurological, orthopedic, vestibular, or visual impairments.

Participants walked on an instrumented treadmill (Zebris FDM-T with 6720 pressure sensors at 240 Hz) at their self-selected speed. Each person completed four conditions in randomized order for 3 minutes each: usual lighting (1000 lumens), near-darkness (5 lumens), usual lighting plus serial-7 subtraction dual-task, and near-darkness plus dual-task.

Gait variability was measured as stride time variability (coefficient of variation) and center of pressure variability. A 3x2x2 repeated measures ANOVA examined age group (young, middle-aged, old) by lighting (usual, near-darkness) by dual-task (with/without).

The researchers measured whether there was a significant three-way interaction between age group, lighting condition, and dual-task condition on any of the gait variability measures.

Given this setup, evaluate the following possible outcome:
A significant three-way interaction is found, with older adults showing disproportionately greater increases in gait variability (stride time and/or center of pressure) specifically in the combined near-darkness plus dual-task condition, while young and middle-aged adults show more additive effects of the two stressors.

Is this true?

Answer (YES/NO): NO